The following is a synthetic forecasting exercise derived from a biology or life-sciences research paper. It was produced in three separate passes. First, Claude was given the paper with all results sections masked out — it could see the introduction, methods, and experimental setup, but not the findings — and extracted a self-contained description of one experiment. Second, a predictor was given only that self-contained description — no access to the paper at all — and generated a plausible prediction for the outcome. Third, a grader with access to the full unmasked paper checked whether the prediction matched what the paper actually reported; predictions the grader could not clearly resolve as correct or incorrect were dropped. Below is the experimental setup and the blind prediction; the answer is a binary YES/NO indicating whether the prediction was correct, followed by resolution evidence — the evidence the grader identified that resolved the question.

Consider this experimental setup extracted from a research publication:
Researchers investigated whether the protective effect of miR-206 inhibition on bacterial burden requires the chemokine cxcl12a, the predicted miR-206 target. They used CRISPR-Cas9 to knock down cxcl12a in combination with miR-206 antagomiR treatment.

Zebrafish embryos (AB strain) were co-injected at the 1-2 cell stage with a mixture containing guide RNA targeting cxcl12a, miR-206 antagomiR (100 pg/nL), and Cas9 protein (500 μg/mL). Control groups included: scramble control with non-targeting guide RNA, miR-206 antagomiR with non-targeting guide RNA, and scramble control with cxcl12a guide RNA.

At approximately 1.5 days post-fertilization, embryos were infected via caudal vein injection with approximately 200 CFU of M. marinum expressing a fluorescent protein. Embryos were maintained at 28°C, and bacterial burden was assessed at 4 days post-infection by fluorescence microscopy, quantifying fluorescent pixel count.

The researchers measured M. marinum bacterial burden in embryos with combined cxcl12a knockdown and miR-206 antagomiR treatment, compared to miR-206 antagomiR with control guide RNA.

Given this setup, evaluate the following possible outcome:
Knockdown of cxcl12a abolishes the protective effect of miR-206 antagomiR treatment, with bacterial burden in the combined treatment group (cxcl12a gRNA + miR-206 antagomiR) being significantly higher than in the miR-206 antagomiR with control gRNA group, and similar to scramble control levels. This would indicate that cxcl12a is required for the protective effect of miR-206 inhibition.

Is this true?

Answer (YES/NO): YES